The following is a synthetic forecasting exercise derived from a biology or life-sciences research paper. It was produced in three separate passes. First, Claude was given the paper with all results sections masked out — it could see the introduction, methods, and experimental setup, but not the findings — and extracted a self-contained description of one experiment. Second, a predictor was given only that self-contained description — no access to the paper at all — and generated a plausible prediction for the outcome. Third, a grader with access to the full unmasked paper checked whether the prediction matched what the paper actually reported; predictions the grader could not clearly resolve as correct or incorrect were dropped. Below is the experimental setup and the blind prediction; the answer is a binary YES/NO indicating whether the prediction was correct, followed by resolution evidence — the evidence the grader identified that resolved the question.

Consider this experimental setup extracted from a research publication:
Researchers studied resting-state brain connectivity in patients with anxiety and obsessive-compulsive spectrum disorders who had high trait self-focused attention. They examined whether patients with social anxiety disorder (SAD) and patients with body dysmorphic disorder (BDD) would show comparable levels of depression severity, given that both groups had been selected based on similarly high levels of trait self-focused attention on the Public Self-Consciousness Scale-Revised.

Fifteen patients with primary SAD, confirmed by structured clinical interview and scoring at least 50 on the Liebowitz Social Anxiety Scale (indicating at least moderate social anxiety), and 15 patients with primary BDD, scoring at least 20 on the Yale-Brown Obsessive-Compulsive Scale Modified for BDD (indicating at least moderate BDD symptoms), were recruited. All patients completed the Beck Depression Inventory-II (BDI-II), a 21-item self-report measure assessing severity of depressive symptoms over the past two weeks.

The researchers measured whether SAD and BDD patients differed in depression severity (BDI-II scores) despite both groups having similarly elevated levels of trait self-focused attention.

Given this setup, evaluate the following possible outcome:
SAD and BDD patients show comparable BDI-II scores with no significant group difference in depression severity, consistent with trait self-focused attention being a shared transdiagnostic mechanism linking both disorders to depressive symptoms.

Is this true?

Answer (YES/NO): YES